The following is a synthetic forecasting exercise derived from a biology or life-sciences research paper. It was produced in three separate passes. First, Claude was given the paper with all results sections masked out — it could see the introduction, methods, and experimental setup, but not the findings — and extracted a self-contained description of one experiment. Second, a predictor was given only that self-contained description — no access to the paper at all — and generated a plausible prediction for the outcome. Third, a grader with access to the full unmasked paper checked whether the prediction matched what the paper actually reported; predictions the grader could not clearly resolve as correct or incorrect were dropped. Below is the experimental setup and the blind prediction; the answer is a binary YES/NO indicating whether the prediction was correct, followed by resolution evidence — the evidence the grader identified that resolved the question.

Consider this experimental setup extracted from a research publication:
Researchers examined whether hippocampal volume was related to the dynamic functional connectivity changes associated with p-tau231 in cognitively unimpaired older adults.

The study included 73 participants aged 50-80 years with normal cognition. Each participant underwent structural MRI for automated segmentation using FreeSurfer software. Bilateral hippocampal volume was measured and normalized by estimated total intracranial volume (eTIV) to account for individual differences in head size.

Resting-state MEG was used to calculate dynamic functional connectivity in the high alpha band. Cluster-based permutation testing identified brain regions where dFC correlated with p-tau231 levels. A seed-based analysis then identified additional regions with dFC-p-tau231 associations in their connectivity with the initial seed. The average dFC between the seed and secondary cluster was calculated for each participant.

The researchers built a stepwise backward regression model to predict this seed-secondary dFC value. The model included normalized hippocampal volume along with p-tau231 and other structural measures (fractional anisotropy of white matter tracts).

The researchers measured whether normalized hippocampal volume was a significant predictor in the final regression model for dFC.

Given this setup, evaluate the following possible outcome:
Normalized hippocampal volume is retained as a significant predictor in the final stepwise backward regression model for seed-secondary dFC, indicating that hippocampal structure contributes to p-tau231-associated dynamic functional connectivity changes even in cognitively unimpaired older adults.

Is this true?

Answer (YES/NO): NO